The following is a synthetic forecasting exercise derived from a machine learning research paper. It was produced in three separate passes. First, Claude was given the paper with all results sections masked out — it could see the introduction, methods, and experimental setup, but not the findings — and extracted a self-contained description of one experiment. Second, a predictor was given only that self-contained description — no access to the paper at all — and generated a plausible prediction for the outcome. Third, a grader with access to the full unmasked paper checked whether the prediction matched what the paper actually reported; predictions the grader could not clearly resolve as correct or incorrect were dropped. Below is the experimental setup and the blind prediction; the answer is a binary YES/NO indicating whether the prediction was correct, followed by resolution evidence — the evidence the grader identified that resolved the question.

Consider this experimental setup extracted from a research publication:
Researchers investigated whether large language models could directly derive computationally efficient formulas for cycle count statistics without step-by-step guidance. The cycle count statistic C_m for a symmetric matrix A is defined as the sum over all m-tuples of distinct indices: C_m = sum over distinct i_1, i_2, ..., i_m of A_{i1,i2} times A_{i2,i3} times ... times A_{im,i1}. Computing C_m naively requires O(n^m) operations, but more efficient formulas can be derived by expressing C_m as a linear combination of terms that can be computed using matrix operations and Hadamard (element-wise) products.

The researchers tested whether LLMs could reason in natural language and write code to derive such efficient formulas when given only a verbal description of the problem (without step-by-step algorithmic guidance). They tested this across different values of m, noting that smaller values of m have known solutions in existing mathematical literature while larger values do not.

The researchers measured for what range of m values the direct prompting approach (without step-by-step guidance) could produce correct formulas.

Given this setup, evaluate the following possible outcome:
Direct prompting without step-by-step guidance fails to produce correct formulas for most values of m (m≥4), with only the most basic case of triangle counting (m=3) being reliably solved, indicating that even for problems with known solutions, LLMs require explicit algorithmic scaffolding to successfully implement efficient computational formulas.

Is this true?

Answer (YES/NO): NO